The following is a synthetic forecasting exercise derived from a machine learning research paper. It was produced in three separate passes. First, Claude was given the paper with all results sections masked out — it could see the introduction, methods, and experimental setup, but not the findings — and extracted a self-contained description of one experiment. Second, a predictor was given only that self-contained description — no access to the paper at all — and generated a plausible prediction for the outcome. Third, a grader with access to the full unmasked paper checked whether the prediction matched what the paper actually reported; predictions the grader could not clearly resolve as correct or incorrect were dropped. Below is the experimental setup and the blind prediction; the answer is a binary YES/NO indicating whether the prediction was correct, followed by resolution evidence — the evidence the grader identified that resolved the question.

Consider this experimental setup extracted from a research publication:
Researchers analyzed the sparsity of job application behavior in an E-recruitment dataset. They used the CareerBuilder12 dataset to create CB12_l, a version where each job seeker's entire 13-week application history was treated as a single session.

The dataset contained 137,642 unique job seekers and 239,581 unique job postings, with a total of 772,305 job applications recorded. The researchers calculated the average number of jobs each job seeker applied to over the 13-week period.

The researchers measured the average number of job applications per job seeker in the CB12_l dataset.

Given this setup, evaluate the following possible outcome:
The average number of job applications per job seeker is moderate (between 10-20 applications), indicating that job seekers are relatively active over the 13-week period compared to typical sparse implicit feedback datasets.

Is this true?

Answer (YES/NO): NO